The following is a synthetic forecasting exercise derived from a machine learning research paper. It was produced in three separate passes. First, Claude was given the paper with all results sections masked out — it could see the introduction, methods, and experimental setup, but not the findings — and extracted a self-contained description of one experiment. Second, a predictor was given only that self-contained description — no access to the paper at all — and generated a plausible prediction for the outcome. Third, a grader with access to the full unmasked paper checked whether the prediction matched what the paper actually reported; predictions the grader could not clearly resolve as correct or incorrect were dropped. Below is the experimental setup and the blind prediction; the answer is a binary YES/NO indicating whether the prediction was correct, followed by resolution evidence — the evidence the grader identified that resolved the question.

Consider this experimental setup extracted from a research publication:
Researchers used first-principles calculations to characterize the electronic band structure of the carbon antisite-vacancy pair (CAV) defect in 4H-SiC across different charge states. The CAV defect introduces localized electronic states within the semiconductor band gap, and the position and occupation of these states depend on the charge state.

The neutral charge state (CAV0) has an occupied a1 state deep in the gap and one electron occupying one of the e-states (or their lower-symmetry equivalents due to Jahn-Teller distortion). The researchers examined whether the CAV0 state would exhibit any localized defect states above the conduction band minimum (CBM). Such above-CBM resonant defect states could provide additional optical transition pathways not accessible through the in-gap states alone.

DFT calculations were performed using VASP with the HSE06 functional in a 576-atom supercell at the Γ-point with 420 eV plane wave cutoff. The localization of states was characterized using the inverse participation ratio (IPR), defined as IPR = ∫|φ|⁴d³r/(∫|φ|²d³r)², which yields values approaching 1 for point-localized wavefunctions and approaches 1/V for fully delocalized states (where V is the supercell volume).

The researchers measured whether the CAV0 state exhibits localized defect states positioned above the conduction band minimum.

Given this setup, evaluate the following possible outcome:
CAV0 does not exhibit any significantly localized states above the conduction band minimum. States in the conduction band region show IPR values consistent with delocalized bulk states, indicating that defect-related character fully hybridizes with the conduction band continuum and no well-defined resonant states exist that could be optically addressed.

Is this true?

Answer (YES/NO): NO